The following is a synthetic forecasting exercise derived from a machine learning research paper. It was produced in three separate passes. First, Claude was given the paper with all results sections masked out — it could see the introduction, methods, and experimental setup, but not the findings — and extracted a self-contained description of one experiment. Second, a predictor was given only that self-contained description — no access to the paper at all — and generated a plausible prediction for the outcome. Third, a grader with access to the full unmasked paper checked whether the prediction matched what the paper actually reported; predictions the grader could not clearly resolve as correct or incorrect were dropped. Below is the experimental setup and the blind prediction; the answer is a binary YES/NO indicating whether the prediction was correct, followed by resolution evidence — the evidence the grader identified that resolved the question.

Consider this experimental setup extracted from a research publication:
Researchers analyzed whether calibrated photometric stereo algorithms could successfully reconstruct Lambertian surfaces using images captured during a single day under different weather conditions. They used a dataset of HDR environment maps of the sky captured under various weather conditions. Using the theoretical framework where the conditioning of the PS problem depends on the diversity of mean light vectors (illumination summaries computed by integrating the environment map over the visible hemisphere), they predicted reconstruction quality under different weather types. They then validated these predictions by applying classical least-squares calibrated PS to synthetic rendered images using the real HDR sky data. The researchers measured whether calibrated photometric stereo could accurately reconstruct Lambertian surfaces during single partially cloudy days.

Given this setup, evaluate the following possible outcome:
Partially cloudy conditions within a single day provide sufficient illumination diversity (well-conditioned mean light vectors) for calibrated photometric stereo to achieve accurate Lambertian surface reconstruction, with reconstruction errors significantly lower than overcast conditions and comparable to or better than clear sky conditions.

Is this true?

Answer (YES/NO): YES